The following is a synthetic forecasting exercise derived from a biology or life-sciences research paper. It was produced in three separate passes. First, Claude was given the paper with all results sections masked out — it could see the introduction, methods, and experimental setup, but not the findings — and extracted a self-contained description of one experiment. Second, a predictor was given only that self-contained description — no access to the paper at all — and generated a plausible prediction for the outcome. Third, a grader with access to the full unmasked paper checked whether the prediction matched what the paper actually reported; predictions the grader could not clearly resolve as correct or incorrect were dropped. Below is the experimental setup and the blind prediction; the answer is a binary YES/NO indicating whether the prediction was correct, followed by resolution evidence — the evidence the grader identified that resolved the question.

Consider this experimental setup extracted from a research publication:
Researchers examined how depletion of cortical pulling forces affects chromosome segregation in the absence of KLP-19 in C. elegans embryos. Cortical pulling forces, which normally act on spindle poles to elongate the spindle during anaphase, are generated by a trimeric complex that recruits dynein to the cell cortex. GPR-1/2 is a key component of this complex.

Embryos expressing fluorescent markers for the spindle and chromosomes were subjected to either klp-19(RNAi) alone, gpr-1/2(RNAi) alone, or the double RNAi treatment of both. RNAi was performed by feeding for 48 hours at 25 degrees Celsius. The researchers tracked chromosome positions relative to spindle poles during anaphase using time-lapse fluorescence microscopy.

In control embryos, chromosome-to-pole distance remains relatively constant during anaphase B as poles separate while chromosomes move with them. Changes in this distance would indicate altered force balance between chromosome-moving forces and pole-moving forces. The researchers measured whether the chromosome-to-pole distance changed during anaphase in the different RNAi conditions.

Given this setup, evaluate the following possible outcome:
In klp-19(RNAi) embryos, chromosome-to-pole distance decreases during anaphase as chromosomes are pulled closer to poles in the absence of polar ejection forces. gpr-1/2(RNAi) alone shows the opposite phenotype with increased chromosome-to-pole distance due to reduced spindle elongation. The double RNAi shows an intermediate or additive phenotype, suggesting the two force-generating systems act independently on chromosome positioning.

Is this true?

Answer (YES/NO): NO